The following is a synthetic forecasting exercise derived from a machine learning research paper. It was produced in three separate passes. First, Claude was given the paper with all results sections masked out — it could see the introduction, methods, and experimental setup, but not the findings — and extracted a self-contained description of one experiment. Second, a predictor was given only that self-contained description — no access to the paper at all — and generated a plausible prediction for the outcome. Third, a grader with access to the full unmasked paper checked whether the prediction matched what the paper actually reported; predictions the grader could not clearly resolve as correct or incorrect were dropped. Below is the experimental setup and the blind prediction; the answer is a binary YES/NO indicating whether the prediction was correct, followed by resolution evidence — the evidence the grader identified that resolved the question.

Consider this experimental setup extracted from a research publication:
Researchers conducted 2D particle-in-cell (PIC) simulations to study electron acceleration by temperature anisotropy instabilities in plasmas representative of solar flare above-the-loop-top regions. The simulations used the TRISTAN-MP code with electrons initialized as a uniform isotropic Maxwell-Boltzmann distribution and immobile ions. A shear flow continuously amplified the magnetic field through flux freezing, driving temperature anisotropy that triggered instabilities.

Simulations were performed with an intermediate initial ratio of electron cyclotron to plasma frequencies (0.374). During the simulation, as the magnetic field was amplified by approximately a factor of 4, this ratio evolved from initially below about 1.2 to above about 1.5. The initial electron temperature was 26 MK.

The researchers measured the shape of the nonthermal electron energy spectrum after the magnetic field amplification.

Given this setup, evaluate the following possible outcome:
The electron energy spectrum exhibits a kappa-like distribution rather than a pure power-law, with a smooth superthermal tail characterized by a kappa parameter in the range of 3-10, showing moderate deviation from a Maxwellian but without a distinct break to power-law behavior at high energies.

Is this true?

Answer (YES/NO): NO